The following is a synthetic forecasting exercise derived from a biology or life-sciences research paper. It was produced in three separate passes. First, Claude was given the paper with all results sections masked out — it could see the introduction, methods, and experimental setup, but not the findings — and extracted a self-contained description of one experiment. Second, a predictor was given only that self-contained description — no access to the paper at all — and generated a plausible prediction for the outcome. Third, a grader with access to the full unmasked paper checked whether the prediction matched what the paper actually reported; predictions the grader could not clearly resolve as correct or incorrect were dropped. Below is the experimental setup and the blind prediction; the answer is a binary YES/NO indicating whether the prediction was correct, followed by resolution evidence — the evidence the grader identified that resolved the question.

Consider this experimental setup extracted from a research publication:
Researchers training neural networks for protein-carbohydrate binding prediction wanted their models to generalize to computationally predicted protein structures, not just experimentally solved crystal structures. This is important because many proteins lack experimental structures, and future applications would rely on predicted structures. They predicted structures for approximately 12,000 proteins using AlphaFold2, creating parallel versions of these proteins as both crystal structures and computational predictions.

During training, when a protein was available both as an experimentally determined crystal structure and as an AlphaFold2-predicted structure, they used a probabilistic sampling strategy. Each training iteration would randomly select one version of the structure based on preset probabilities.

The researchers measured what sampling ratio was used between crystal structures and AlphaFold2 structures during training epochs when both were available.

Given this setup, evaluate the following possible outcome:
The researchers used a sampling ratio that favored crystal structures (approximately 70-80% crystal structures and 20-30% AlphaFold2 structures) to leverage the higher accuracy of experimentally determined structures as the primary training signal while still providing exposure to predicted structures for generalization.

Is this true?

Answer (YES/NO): NO